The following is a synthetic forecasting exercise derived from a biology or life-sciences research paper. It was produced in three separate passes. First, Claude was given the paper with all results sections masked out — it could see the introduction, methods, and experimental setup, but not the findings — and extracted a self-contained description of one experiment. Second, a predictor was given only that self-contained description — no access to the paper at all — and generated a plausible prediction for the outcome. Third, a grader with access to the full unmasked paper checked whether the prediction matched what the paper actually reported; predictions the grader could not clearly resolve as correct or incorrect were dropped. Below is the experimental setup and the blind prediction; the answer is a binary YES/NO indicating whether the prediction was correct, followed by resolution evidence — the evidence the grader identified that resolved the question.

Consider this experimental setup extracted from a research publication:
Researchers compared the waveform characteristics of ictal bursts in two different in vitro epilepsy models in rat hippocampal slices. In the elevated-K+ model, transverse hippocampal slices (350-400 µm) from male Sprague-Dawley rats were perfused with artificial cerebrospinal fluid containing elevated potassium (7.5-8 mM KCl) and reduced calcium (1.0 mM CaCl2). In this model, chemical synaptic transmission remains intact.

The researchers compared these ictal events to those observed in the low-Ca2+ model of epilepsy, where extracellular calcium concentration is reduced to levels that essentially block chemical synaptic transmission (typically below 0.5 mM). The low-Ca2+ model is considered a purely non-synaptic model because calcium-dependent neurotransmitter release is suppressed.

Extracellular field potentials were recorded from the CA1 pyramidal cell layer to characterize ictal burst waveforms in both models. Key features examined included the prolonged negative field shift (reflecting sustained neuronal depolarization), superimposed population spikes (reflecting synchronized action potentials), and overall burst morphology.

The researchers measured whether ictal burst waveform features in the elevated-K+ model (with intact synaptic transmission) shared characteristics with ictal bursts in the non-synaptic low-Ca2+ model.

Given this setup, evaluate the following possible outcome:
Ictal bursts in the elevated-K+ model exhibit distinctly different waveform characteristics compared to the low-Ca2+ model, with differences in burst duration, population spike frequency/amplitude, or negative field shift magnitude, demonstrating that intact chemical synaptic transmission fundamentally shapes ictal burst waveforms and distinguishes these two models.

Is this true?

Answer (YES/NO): NO